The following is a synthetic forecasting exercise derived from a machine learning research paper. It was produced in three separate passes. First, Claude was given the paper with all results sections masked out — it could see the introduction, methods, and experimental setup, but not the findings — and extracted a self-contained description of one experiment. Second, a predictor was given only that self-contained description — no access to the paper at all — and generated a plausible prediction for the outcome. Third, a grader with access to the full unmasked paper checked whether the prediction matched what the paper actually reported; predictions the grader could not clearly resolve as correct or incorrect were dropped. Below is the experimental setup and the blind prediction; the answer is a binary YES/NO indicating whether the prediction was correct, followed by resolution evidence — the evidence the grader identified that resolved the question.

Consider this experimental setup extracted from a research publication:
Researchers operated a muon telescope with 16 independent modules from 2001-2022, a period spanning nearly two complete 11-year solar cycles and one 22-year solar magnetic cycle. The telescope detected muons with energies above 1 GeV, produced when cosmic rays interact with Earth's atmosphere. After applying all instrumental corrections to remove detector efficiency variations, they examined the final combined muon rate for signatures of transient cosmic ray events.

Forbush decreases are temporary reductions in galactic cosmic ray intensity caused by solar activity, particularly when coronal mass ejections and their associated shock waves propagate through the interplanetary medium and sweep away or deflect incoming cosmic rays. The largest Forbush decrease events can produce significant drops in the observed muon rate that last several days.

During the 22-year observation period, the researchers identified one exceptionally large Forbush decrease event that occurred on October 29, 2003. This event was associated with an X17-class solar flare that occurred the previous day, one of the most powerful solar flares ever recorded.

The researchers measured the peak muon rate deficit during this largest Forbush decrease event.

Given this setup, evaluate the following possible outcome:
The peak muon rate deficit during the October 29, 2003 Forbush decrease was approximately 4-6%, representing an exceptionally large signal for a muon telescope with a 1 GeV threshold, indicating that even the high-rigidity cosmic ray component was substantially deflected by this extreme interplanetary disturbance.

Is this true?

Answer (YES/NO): NO